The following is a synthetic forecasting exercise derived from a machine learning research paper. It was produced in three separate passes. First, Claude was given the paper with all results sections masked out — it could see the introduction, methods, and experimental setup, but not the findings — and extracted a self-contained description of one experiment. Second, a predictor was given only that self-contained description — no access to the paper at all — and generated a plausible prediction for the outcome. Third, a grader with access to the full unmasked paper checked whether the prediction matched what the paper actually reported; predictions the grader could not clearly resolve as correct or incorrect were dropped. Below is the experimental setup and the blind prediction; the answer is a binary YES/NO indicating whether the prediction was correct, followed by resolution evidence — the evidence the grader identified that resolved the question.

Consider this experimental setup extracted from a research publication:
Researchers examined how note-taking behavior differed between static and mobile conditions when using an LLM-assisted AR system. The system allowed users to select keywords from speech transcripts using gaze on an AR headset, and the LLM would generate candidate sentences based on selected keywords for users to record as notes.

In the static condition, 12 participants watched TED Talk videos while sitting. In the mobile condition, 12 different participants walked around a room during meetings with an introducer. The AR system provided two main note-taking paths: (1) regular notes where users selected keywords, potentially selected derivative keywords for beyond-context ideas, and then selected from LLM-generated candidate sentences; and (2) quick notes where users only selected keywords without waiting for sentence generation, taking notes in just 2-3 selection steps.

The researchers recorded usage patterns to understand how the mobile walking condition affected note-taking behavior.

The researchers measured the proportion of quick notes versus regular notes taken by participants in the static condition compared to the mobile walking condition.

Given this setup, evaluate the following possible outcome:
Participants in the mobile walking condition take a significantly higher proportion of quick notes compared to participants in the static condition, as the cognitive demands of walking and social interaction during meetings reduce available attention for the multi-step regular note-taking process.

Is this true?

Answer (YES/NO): YES